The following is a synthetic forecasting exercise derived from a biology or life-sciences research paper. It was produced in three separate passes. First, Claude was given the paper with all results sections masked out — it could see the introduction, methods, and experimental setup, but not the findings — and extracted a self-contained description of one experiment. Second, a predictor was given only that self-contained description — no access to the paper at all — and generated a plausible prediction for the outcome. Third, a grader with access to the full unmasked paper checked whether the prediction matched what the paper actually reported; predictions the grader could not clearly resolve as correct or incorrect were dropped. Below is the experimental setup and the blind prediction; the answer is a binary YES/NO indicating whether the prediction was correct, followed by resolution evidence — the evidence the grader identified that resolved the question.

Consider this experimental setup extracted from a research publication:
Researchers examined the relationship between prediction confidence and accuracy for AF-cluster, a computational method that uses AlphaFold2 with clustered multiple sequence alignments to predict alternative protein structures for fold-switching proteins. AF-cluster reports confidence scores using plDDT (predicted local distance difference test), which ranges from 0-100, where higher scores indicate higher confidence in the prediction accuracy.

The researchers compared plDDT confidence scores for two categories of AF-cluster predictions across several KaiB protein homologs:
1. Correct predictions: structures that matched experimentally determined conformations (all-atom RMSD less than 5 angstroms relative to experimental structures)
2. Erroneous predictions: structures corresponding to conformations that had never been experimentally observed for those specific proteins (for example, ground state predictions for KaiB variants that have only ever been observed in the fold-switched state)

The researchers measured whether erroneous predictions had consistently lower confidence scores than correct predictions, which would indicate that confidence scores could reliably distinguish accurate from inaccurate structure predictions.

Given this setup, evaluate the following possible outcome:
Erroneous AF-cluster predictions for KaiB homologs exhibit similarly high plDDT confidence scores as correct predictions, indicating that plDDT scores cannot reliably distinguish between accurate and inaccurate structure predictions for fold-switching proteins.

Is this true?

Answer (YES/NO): YES